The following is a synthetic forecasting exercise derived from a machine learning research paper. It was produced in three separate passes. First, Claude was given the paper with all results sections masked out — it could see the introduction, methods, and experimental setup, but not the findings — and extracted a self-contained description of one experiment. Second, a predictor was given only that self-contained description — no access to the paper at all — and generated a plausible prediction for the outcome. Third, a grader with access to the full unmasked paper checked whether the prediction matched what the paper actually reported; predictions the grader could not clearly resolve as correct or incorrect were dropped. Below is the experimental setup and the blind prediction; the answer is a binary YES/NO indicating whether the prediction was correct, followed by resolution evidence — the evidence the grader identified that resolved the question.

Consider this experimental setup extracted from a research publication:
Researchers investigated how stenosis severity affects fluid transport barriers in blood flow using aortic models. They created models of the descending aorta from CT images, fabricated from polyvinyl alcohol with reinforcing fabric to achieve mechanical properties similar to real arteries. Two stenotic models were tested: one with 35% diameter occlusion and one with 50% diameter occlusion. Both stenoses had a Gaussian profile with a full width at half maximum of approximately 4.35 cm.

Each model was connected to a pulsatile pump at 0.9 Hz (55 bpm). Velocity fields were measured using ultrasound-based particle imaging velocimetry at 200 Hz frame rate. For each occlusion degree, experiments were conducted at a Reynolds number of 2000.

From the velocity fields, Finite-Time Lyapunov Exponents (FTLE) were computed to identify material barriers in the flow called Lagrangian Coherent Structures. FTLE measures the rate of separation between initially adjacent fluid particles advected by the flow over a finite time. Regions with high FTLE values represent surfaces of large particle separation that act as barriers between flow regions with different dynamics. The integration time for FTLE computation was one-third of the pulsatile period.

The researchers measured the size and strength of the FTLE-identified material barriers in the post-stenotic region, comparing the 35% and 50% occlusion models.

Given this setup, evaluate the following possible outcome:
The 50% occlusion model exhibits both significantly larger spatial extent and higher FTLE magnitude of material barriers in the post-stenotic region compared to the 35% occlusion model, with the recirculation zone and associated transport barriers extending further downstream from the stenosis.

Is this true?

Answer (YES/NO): YES